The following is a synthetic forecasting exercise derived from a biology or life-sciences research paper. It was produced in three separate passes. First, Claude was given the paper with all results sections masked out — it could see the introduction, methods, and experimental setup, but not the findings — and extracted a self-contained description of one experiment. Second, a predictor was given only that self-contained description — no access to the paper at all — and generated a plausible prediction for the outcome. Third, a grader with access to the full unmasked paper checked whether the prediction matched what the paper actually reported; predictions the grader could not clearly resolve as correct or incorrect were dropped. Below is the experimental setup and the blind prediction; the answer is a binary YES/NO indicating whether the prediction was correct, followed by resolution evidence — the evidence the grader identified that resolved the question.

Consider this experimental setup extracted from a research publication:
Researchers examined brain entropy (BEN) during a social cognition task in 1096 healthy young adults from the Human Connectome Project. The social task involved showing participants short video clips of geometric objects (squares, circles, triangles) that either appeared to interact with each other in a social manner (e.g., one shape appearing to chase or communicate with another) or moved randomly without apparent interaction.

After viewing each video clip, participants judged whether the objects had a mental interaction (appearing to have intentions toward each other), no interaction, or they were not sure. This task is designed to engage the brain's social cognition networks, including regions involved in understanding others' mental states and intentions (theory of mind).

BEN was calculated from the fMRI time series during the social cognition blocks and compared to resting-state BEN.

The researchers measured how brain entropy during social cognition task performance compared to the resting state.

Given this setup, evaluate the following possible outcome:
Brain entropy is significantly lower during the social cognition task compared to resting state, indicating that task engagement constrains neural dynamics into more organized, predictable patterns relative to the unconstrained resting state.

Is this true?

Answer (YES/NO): NO